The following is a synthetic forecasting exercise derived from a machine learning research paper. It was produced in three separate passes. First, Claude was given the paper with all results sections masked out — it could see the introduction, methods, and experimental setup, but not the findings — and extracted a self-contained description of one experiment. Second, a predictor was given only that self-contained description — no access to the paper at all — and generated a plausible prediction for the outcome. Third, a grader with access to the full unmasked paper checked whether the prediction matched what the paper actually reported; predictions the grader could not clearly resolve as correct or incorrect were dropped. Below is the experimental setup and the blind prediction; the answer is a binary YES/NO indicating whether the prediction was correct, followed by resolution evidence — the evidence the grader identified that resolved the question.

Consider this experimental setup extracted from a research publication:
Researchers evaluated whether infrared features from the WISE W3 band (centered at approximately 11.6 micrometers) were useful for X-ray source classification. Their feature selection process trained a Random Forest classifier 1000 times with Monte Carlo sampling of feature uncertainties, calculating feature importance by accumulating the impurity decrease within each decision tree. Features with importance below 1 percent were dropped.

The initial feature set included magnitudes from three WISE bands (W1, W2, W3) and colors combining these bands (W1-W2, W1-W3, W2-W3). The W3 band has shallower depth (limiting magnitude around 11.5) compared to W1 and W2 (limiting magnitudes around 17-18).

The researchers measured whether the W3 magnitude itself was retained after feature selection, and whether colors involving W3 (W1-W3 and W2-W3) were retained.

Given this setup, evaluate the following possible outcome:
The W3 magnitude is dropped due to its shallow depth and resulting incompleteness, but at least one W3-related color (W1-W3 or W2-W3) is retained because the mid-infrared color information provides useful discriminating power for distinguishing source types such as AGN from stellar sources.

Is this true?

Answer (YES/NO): YES